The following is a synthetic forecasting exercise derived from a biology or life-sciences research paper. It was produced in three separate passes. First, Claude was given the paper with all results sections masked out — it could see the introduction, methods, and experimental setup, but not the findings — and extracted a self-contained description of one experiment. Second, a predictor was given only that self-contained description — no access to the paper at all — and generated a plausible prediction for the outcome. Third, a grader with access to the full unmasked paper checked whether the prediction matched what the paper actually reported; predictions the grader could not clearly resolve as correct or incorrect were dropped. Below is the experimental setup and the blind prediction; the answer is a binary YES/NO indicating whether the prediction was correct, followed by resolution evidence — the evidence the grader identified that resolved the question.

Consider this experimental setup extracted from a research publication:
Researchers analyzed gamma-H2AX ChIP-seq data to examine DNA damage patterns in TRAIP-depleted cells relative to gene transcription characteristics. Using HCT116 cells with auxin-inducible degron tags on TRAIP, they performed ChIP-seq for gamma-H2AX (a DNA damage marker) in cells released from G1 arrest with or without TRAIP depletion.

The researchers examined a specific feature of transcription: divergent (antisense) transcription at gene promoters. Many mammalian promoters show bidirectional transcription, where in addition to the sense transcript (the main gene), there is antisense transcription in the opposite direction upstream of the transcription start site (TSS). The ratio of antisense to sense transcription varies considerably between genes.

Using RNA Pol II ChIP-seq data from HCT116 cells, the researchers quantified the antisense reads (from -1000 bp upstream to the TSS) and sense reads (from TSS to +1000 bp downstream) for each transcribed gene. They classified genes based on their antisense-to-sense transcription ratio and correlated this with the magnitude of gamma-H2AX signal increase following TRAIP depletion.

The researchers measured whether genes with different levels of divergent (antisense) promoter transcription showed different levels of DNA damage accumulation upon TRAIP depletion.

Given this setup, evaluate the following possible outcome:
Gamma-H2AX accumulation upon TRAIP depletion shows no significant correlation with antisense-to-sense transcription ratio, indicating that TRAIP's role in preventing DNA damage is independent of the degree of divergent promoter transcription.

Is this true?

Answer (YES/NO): NO